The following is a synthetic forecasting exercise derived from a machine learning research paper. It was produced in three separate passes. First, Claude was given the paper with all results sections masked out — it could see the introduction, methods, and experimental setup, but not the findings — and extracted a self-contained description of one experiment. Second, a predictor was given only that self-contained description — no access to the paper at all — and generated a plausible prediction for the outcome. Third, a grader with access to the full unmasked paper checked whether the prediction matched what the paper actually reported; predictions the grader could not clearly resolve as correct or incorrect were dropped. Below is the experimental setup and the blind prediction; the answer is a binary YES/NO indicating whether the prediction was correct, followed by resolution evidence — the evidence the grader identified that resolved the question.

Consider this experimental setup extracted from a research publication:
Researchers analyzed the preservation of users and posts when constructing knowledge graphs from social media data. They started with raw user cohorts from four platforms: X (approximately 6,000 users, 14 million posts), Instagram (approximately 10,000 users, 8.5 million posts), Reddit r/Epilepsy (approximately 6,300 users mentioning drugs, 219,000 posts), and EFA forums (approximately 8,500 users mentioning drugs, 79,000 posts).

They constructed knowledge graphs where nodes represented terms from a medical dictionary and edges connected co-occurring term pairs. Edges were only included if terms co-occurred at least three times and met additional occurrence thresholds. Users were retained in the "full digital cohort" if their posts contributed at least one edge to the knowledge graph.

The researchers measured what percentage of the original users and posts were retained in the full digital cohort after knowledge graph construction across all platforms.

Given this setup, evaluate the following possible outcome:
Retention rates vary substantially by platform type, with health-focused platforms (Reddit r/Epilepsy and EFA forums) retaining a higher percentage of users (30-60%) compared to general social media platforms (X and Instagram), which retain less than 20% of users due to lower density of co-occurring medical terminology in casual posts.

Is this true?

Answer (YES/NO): NO